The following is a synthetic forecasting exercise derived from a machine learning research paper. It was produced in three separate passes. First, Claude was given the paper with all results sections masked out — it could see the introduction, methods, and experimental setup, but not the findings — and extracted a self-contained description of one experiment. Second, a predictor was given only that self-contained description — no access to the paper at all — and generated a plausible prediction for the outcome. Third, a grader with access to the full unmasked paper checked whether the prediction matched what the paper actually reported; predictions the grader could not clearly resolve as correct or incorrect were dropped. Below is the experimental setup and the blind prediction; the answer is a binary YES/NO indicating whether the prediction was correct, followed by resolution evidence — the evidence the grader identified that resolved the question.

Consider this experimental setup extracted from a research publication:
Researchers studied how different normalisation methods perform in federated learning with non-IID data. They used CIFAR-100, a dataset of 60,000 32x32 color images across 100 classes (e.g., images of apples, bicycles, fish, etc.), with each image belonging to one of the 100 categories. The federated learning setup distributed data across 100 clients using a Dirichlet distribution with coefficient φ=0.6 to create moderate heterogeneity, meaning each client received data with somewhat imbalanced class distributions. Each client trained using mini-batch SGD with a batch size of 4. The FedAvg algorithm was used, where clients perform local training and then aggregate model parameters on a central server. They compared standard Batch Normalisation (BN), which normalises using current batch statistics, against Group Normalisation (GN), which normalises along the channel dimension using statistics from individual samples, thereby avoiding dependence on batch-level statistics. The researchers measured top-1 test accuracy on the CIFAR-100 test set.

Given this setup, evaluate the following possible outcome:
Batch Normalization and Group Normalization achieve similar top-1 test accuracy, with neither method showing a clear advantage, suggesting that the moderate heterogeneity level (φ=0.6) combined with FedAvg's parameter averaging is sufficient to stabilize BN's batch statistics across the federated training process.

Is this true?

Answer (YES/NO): NO